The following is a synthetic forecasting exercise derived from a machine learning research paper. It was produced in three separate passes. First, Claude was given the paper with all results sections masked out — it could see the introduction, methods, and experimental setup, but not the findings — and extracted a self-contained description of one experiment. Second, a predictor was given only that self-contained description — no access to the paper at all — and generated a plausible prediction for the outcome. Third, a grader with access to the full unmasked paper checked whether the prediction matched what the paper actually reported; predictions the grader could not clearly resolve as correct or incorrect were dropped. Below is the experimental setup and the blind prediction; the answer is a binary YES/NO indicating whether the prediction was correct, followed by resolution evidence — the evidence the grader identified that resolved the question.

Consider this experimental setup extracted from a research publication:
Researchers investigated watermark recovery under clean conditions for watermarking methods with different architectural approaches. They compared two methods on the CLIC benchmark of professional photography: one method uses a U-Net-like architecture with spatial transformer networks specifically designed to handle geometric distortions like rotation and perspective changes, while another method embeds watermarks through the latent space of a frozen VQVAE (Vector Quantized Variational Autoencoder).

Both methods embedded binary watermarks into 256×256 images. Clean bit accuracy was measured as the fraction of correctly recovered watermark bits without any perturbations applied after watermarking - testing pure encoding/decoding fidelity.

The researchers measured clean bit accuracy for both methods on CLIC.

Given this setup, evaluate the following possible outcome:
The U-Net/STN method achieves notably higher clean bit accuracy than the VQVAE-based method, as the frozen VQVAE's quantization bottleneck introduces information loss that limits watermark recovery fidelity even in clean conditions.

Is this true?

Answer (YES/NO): NO